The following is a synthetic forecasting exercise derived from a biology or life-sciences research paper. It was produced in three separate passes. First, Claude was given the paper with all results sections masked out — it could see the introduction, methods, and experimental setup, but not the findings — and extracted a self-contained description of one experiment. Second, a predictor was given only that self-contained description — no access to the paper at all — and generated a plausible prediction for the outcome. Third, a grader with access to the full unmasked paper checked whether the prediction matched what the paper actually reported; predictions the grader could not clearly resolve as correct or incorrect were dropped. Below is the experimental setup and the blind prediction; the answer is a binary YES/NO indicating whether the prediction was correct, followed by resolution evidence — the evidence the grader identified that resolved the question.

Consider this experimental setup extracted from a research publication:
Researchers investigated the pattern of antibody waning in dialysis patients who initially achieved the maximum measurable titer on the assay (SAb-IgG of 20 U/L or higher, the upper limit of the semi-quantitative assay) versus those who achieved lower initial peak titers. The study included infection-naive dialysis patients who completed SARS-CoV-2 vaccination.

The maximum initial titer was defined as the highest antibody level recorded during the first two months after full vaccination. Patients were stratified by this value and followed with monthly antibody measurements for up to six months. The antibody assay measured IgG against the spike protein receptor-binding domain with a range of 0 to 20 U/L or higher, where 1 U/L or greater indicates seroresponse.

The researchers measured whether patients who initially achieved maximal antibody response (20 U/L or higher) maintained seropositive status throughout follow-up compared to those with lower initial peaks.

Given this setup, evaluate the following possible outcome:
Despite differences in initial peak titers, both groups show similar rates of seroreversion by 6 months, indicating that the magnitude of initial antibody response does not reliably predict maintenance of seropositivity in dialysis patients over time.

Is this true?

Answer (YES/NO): NO